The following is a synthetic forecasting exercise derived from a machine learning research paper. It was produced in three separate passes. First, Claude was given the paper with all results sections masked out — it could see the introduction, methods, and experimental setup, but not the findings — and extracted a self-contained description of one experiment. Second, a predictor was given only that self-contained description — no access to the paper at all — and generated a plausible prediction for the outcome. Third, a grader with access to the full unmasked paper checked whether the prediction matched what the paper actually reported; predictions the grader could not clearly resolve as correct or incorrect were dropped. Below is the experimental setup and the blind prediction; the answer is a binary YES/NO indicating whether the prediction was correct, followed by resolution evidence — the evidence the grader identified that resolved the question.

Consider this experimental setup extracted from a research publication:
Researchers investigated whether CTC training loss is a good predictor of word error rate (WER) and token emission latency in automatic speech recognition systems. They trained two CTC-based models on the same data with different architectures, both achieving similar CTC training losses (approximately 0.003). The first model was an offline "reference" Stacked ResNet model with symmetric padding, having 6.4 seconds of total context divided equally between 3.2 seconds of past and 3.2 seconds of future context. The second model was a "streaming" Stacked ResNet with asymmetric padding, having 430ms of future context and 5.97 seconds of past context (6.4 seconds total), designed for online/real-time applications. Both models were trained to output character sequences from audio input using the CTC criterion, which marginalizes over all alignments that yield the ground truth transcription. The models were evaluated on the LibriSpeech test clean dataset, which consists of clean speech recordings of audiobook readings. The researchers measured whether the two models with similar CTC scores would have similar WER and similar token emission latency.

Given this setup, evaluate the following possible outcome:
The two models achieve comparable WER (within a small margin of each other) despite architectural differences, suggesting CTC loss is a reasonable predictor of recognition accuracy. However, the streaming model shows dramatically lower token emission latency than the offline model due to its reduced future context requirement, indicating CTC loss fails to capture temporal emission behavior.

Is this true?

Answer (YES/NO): NO